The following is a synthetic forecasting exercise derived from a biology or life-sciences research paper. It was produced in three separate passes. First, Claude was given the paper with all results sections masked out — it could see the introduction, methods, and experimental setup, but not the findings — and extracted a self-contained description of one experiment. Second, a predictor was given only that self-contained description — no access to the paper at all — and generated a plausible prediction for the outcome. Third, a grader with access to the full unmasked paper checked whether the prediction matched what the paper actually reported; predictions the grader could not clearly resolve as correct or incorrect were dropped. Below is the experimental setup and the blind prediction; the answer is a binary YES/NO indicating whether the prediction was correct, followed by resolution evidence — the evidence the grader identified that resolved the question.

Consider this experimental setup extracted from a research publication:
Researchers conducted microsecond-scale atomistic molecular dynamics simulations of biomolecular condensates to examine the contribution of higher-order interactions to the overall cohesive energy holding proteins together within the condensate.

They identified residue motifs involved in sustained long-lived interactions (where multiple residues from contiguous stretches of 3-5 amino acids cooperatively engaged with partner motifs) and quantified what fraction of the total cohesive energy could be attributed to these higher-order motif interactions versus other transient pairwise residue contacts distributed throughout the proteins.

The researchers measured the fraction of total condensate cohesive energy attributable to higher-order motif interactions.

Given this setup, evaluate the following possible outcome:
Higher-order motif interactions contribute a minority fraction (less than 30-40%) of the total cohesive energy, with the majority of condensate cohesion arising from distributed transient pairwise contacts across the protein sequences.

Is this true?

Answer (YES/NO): NO